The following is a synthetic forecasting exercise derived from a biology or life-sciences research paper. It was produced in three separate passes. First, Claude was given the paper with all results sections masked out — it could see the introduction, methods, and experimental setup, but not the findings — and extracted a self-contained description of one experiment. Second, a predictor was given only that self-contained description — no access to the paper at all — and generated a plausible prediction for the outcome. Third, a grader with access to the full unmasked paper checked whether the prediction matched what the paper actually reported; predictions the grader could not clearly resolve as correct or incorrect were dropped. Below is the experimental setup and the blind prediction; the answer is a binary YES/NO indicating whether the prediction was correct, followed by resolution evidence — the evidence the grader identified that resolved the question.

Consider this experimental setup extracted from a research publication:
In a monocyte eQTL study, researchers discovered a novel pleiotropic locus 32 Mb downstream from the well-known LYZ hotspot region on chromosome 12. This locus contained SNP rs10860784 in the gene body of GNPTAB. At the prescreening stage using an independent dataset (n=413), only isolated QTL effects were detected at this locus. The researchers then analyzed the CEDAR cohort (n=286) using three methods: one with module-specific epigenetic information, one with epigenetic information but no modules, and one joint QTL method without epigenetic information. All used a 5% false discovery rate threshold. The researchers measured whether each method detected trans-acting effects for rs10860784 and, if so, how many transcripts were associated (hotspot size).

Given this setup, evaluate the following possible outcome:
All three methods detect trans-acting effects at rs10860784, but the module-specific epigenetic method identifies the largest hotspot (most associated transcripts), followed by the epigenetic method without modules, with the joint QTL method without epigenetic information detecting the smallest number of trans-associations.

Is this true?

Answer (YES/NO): NO